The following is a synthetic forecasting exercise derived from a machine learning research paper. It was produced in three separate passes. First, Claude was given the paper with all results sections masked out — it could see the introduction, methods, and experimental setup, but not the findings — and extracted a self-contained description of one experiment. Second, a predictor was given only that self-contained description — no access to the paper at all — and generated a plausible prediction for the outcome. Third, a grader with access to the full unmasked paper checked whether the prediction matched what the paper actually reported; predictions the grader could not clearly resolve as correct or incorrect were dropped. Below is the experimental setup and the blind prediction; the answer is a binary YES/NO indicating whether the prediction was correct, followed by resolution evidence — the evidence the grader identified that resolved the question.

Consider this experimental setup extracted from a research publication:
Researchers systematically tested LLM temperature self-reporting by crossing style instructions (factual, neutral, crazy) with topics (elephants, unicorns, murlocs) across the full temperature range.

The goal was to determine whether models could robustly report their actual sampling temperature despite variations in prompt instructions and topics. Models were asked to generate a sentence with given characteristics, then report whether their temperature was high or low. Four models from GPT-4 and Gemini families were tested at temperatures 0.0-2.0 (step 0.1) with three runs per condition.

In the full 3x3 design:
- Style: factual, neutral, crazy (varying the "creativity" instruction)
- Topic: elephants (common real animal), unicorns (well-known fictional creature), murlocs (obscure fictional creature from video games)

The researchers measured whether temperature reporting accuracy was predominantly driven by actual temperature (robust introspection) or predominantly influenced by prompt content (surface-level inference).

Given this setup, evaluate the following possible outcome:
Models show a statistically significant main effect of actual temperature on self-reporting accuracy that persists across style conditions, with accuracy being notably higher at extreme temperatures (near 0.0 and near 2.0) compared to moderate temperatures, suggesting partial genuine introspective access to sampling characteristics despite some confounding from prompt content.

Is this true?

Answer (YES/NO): NO